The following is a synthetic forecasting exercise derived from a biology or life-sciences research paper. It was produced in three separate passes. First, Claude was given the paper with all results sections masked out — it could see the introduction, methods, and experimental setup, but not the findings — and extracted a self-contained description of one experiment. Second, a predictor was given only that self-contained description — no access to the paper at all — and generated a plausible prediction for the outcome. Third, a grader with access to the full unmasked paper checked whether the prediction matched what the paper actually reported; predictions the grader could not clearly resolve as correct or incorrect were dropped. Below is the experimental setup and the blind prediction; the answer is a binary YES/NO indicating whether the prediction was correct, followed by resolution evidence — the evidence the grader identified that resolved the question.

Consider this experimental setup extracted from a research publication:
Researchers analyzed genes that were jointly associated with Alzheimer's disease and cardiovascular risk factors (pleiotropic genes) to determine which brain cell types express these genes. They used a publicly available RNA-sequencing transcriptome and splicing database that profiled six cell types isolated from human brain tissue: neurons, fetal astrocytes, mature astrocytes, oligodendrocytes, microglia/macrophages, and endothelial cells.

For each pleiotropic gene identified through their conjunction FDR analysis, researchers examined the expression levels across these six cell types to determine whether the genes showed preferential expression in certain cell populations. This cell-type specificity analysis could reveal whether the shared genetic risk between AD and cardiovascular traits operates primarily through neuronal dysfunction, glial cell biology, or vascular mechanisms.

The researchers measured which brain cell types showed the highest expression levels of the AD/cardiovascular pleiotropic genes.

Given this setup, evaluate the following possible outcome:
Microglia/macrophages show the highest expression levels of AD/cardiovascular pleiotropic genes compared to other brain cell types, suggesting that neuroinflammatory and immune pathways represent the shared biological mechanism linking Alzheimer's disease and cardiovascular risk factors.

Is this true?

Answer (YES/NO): NO